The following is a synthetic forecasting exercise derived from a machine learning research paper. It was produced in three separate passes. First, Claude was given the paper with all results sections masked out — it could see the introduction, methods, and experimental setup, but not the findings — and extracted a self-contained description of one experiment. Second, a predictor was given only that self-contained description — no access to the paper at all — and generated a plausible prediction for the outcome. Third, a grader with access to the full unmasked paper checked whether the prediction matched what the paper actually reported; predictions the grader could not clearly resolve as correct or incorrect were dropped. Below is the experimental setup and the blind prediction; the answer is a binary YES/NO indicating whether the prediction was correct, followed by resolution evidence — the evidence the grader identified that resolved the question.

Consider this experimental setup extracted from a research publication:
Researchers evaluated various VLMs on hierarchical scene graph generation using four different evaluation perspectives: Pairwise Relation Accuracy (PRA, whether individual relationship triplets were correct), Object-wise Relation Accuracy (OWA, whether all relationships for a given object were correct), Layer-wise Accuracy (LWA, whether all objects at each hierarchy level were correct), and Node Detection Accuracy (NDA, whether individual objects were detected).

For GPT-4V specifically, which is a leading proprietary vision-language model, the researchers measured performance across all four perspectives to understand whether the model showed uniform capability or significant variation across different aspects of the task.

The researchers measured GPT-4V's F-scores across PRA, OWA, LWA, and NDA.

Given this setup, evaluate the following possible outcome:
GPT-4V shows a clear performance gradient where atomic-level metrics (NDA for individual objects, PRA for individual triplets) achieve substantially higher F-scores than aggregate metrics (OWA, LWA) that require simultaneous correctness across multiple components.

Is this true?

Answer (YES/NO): NO